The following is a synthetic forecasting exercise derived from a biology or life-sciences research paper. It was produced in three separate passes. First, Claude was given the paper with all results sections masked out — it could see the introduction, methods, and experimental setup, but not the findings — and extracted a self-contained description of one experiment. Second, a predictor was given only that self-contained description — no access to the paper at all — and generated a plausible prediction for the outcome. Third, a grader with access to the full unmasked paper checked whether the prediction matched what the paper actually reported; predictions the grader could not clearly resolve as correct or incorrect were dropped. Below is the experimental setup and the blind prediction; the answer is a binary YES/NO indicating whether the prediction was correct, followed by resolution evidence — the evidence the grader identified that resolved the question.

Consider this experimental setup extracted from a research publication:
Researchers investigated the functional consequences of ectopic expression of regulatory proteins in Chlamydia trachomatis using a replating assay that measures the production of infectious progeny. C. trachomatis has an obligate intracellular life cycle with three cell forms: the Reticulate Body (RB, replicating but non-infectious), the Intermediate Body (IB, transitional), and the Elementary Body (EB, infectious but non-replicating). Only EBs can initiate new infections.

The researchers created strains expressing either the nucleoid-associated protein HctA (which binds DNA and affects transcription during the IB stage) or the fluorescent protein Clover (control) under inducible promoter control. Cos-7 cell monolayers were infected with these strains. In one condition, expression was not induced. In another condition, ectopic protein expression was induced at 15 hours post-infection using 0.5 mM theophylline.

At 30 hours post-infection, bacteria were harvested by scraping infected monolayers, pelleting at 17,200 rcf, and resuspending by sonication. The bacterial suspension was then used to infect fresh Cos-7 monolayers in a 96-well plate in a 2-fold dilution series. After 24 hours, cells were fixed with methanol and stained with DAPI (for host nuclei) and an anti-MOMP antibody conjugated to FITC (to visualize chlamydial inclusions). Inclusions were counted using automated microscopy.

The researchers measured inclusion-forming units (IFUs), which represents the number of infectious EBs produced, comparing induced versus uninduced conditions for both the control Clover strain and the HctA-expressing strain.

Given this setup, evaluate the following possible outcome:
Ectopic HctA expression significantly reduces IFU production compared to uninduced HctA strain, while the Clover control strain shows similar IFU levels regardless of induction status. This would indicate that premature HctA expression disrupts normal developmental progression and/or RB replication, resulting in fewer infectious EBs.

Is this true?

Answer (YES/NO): YES